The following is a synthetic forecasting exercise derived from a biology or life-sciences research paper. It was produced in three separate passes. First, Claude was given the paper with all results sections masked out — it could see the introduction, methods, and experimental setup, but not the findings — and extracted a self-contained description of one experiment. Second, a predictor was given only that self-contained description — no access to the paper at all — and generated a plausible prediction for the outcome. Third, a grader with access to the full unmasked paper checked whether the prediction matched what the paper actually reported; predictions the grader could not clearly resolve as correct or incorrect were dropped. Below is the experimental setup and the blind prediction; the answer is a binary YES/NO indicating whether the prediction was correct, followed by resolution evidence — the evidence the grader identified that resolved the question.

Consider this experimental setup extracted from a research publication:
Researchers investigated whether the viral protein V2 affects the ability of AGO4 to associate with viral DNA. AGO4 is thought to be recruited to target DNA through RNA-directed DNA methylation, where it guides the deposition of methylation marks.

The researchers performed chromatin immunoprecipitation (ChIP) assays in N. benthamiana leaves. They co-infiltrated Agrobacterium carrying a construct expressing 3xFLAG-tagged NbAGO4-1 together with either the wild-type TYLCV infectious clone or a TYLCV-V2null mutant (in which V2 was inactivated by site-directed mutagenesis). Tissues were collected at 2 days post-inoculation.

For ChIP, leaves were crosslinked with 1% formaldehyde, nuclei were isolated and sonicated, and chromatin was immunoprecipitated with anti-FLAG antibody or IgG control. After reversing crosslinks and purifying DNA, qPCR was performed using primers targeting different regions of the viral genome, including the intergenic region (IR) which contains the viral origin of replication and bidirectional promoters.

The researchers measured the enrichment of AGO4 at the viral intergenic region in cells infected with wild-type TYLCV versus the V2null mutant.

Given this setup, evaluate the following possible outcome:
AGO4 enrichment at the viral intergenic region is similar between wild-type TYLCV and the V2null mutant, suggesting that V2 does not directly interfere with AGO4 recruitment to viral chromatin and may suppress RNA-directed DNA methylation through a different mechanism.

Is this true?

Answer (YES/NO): NO